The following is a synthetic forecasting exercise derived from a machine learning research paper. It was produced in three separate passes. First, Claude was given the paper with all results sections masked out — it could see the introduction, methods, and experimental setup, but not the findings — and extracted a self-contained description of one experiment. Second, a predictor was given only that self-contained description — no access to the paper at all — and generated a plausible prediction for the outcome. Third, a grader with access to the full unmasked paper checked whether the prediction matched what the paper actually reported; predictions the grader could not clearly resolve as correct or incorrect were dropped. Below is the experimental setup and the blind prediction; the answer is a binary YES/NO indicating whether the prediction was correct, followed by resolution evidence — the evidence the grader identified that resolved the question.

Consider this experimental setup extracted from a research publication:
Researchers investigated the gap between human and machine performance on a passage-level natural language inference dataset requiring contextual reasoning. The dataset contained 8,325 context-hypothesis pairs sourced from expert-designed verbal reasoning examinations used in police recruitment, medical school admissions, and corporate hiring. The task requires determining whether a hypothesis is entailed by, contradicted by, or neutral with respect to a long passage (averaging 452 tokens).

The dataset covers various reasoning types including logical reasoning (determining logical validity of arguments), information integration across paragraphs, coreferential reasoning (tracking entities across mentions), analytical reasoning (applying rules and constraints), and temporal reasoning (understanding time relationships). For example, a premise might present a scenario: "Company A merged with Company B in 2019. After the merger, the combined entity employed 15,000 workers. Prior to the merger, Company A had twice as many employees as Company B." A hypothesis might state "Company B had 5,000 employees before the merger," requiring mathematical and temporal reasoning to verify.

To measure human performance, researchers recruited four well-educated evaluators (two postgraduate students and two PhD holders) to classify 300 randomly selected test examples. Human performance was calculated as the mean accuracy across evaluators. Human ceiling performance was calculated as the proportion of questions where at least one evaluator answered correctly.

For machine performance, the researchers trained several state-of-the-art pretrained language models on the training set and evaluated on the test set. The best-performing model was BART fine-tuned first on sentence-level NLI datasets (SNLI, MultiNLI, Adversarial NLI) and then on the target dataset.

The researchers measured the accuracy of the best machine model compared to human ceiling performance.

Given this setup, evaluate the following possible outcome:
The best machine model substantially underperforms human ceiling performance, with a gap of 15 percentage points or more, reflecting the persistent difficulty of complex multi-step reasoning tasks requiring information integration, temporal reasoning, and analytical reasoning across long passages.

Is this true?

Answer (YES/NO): YES